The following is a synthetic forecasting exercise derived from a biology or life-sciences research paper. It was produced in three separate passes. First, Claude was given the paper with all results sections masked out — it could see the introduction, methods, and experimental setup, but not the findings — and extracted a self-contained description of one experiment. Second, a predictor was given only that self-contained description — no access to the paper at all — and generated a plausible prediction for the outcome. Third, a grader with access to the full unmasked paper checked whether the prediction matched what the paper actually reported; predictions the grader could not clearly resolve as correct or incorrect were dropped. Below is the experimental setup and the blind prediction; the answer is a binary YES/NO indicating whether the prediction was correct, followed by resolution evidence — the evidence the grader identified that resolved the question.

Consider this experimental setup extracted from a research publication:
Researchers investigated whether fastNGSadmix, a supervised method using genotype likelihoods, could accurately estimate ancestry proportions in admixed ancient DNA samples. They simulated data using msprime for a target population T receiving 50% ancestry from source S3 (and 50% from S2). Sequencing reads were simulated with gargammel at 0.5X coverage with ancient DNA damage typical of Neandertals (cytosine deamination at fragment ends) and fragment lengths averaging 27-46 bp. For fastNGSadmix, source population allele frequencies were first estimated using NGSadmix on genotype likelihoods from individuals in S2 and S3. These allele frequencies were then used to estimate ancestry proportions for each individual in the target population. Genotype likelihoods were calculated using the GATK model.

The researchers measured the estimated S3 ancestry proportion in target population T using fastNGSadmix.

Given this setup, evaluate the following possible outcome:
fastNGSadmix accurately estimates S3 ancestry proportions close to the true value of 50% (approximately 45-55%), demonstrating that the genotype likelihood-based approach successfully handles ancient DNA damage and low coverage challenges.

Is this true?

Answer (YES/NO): NO